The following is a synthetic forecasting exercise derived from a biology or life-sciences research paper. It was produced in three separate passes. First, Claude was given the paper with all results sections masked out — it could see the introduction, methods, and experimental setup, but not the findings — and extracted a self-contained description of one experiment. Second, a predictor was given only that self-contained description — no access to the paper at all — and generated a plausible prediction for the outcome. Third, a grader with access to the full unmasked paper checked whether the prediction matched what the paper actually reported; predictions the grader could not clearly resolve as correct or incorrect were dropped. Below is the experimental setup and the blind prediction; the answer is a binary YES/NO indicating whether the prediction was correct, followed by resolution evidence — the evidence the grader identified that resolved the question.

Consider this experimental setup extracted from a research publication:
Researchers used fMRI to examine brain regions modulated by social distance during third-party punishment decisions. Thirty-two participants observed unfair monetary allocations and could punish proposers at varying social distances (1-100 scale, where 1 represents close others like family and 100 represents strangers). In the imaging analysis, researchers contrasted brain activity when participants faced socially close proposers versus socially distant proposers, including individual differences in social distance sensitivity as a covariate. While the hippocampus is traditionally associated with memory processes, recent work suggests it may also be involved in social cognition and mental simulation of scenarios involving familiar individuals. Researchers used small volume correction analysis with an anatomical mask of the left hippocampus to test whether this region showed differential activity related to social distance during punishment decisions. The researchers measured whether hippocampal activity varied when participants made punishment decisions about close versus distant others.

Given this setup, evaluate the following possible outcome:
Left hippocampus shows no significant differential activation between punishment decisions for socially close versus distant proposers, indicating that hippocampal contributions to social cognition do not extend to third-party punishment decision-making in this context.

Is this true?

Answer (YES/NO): NO